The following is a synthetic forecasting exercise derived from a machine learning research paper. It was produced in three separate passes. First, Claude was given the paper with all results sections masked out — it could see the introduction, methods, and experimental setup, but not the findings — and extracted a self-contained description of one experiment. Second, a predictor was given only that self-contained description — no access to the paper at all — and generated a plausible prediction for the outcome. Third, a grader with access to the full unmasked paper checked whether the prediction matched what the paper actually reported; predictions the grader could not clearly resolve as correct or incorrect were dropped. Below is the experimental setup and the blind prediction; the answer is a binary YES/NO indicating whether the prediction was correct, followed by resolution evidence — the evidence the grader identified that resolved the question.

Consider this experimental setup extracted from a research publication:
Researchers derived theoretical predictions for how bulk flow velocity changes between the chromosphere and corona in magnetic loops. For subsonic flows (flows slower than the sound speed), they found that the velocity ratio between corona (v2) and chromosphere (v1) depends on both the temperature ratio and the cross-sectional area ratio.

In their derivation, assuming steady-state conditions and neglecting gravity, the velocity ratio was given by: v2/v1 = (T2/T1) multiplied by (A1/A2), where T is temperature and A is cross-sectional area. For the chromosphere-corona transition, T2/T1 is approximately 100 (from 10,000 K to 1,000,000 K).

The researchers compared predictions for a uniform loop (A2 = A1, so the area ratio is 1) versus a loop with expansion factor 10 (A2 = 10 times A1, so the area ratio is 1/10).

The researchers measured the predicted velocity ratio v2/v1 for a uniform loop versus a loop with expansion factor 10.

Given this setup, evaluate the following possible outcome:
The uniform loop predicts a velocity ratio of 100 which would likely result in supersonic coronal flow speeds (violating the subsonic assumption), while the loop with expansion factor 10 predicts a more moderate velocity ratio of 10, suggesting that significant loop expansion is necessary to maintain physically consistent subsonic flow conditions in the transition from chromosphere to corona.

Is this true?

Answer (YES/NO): NO